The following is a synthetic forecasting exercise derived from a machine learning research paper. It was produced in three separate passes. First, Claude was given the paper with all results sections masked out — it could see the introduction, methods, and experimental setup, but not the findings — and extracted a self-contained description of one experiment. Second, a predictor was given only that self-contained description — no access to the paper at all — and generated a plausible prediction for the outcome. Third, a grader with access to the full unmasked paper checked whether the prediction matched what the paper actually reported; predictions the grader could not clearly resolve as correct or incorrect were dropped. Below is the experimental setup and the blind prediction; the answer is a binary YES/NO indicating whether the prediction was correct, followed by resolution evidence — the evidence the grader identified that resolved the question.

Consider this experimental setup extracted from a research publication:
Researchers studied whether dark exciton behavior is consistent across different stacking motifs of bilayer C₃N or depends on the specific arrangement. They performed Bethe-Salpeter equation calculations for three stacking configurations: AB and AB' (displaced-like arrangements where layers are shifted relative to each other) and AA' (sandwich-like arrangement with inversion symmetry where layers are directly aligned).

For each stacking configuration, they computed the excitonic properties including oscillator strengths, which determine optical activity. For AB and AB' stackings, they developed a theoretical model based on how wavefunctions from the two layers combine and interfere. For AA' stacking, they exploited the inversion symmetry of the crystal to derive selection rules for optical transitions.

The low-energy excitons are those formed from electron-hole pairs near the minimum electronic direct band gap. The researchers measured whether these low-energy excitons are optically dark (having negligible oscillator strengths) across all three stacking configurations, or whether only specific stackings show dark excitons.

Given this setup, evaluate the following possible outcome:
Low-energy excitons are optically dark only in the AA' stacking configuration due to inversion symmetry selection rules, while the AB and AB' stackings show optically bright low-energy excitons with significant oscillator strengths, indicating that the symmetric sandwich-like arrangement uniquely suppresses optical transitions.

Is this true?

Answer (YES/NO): NO